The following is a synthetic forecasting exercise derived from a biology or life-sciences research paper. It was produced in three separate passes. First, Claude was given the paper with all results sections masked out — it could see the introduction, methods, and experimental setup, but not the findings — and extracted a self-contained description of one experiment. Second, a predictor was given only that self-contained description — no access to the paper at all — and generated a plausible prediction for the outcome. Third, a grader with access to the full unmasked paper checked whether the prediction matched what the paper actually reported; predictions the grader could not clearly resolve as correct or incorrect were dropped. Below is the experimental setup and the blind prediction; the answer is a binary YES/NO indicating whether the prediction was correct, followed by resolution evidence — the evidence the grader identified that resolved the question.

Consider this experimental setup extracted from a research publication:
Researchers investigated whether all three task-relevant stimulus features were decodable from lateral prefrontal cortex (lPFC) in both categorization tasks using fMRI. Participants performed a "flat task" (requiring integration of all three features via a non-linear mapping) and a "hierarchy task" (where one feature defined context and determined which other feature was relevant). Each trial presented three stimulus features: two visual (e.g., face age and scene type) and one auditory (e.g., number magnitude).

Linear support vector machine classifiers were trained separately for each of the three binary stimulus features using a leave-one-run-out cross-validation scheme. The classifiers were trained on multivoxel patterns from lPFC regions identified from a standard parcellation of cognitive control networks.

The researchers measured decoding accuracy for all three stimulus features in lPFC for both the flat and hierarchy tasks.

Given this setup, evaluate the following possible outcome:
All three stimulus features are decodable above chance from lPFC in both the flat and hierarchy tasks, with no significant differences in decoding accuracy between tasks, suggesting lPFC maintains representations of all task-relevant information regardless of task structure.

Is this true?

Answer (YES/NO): NO